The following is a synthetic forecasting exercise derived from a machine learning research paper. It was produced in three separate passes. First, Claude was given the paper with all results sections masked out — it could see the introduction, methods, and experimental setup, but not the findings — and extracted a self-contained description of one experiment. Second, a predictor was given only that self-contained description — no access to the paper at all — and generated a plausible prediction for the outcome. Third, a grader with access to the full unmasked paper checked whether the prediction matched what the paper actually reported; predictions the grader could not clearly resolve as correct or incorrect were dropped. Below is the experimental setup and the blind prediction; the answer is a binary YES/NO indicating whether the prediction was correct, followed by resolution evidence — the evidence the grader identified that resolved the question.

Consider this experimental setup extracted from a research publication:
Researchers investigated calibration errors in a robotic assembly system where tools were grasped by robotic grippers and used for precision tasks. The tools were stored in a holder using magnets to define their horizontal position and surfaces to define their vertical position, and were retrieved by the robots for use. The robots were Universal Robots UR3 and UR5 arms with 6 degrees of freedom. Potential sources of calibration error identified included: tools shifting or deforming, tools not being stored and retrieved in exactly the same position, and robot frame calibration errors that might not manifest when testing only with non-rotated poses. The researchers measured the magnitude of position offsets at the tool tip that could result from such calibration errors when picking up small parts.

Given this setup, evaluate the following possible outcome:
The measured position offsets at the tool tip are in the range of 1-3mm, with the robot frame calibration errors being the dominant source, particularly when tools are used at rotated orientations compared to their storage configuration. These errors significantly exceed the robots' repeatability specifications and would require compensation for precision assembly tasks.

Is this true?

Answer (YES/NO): NO